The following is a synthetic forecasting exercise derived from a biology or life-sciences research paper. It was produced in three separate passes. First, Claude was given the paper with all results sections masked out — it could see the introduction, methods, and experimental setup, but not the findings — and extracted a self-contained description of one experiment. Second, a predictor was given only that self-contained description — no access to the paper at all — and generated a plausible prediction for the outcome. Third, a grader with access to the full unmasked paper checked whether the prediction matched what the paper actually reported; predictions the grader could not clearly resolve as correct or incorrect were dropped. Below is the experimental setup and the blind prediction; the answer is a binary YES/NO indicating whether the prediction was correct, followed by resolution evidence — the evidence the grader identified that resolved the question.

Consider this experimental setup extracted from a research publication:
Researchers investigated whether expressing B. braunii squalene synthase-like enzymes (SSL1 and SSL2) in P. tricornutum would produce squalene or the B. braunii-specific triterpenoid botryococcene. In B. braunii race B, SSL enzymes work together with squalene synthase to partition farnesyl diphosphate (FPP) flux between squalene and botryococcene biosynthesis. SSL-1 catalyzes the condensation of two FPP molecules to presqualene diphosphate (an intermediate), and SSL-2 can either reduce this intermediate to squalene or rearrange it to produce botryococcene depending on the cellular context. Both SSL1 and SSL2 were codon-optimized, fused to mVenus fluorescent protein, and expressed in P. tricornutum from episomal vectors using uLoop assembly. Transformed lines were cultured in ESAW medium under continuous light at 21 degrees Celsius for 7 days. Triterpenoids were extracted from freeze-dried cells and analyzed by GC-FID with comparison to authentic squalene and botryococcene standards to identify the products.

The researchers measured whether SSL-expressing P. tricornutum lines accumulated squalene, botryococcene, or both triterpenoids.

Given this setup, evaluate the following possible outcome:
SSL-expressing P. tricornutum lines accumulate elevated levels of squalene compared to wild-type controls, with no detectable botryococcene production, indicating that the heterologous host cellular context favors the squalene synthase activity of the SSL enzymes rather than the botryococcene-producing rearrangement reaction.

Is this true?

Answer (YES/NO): NO